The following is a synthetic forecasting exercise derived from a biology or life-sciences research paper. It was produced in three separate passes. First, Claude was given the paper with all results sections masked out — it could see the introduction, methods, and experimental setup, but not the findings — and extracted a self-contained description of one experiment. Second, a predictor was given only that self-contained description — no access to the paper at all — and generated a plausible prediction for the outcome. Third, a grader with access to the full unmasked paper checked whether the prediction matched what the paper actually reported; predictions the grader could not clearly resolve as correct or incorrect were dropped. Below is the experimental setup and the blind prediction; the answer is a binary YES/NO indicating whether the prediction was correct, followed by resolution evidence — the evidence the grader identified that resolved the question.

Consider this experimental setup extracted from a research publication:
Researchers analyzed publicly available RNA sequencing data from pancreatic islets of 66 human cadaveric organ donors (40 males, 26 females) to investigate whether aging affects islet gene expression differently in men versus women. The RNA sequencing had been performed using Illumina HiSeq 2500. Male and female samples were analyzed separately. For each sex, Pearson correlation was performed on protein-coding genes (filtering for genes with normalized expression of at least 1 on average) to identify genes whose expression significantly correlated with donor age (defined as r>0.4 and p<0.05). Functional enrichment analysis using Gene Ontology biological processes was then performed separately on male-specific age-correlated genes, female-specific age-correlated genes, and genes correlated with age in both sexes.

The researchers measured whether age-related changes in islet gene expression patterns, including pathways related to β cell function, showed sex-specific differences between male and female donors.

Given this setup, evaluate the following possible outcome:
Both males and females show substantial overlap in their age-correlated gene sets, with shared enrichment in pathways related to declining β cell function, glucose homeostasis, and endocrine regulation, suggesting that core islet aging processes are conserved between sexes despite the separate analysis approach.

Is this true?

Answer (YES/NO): NO